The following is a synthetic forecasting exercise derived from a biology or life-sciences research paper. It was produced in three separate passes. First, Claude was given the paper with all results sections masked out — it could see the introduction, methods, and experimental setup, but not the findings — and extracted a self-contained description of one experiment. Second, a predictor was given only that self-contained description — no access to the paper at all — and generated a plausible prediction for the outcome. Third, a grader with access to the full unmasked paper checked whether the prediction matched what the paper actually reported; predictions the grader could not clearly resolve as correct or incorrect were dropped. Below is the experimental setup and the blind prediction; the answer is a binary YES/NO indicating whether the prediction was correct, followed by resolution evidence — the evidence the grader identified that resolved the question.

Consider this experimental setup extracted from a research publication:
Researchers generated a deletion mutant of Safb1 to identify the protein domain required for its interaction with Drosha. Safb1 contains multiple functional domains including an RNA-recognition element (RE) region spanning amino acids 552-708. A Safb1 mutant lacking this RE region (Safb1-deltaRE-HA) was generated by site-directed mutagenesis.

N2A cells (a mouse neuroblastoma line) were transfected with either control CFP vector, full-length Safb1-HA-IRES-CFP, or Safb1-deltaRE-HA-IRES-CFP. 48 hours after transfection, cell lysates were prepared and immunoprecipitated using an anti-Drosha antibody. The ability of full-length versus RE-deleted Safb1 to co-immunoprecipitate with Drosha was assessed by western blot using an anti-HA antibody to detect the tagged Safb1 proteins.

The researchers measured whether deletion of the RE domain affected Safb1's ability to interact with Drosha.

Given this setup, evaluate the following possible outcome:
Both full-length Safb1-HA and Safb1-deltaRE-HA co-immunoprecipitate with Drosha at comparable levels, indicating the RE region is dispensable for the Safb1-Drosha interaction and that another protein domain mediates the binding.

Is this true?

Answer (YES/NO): NO